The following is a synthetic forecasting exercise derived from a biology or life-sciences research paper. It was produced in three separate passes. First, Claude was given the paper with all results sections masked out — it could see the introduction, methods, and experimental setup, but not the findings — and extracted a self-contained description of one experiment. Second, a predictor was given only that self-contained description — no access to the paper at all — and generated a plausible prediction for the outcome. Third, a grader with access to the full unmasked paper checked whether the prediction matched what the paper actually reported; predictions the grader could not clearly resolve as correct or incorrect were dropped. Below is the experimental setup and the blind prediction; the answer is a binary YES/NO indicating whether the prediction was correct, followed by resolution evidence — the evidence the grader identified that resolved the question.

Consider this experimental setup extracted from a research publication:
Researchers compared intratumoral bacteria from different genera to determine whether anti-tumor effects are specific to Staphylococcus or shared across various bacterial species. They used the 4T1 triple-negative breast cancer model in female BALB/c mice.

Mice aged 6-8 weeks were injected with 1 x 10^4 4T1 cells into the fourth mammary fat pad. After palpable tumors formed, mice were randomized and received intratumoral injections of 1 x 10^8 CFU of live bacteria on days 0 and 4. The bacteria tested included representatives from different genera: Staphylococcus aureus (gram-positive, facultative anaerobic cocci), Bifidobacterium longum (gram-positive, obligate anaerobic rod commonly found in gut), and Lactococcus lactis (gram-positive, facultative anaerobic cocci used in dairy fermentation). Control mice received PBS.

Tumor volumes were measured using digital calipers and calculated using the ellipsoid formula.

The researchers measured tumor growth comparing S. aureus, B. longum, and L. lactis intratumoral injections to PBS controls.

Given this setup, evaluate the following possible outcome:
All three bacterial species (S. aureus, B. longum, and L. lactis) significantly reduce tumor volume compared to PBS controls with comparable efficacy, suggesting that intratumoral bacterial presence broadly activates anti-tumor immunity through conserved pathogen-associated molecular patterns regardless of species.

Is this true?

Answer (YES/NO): NO